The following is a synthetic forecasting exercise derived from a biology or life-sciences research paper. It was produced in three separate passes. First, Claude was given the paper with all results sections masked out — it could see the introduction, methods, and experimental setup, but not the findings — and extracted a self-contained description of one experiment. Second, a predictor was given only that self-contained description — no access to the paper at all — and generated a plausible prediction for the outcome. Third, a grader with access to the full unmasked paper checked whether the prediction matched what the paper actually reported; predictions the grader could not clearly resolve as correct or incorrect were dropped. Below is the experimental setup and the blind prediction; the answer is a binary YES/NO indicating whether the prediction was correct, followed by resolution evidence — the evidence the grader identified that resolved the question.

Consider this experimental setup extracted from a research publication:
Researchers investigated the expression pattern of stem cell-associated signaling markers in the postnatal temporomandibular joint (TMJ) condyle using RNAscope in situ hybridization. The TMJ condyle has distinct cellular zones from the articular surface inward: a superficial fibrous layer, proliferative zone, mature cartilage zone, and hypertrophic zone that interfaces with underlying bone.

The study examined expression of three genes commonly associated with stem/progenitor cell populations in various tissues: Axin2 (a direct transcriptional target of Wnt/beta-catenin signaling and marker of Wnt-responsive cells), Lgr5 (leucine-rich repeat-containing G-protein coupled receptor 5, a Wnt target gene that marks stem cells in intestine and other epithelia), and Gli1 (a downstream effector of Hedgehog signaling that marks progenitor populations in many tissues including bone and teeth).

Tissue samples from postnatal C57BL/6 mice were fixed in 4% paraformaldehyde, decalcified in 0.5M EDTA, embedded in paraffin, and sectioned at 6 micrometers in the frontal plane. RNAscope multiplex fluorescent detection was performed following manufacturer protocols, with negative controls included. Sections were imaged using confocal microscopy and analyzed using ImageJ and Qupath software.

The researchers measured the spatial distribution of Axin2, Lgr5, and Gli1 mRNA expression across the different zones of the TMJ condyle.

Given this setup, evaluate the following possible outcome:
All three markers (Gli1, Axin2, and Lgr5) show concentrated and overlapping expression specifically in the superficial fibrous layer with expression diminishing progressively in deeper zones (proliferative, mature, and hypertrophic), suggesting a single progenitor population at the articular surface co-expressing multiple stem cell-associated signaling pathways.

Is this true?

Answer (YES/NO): NO